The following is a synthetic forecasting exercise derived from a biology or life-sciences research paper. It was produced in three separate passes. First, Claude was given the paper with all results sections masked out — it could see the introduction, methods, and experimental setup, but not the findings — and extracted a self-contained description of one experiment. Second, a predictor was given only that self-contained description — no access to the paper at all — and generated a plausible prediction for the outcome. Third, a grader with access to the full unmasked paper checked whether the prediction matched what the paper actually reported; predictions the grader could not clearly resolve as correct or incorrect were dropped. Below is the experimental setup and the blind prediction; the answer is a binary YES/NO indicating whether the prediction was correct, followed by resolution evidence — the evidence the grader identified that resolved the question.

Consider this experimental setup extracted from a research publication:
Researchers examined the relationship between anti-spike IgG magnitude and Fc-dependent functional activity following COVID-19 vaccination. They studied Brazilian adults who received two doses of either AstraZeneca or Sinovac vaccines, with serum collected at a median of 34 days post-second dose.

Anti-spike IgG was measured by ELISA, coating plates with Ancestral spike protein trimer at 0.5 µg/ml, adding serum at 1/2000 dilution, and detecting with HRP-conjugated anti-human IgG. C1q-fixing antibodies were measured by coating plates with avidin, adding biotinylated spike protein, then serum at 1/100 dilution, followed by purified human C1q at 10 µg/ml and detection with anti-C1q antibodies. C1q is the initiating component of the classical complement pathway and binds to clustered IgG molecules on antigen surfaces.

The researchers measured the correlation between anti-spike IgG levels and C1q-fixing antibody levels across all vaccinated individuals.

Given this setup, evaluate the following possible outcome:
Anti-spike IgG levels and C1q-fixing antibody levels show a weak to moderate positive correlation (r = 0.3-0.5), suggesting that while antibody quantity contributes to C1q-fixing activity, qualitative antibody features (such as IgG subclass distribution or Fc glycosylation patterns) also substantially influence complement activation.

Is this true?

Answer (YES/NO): NO